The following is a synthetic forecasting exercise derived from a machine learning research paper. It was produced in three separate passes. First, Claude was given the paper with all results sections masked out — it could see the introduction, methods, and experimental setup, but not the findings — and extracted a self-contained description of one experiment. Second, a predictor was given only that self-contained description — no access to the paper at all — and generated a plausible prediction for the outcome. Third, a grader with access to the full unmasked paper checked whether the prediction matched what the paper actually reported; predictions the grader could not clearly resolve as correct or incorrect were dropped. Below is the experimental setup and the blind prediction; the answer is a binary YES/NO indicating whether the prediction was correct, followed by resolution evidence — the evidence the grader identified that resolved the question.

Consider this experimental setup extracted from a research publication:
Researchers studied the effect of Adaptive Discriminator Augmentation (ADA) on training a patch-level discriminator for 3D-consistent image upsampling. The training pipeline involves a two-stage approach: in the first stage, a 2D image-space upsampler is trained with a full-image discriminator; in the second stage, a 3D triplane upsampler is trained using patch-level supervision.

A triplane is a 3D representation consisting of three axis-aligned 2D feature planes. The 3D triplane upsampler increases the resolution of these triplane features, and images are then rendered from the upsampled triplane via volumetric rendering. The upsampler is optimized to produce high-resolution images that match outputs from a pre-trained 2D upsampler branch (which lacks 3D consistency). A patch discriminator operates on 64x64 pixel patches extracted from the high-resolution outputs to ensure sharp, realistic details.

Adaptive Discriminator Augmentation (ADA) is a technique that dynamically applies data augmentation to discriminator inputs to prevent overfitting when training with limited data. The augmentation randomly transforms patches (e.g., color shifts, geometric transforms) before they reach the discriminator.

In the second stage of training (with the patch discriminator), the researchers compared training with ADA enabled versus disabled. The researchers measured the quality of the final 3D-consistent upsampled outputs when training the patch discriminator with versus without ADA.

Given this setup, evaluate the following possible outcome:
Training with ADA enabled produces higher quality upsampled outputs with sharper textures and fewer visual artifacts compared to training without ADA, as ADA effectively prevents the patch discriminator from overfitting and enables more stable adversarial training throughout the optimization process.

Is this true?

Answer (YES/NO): NO